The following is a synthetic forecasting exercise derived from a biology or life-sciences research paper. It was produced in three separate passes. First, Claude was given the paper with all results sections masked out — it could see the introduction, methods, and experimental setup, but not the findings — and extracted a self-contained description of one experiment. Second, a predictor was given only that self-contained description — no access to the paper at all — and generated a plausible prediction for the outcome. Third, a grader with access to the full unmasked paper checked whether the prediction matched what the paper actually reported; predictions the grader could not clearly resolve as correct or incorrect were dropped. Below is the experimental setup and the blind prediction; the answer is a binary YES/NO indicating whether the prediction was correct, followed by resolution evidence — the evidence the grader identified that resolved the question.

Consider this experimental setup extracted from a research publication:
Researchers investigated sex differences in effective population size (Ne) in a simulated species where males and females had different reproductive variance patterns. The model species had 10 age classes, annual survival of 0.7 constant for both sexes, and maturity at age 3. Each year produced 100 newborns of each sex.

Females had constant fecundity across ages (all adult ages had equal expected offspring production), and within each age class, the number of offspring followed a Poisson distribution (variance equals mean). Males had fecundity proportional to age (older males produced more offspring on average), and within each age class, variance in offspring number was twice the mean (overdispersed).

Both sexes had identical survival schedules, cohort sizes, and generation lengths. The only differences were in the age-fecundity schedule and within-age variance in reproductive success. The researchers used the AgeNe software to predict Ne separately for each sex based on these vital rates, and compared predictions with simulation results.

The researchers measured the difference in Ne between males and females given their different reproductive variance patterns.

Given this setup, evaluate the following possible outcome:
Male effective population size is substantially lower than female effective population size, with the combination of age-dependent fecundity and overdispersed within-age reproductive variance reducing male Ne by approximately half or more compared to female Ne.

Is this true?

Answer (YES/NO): NO